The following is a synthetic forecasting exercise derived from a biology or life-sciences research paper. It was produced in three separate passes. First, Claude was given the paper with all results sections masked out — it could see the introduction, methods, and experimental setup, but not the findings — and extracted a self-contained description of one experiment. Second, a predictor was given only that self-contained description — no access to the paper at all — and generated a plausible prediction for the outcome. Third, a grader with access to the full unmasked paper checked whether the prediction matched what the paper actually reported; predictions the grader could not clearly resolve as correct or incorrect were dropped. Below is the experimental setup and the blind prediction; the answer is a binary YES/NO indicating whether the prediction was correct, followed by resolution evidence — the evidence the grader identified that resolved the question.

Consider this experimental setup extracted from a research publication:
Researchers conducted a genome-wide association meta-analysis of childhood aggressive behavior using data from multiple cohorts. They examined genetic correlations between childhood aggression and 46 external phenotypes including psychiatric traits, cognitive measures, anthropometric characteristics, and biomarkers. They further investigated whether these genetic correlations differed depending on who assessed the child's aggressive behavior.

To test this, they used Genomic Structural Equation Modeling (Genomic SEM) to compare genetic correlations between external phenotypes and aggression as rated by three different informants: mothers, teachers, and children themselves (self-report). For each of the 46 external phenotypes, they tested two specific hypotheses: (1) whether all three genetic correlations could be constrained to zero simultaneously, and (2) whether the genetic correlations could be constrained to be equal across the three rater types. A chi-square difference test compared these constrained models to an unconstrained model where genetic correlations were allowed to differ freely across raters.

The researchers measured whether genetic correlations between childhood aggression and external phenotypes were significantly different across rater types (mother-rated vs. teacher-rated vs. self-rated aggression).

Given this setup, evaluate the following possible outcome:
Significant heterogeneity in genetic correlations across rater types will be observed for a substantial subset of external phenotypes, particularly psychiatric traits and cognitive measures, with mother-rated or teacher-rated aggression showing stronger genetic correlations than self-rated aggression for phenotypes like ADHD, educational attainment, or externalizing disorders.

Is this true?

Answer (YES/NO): NO